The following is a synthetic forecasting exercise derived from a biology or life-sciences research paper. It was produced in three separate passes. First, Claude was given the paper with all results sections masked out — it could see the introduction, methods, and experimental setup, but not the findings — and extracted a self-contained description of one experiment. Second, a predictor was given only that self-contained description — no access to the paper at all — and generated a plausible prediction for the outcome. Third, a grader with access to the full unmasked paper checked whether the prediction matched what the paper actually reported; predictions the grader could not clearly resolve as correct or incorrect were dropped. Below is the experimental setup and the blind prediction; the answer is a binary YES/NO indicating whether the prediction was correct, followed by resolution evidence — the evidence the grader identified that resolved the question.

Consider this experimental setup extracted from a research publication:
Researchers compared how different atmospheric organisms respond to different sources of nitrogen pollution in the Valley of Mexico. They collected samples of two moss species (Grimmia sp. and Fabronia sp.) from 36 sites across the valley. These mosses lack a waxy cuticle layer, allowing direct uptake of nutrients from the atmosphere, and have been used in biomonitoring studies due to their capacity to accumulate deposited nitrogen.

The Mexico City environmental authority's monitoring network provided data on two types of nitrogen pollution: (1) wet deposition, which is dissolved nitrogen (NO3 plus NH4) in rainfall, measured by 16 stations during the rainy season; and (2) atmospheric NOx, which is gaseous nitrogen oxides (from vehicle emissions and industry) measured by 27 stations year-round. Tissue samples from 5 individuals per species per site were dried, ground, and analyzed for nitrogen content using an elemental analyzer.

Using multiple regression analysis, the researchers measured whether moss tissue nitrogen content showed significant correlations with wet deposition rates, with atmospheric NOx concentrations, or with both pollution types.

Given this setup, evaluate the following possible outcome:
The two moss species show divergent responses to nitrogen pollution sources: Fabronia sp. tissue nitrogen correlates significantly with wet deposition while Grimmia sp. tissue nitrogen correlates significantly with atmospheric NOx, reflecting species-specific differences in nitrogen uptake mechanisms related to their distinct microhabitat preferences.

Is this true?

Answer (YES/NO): NO